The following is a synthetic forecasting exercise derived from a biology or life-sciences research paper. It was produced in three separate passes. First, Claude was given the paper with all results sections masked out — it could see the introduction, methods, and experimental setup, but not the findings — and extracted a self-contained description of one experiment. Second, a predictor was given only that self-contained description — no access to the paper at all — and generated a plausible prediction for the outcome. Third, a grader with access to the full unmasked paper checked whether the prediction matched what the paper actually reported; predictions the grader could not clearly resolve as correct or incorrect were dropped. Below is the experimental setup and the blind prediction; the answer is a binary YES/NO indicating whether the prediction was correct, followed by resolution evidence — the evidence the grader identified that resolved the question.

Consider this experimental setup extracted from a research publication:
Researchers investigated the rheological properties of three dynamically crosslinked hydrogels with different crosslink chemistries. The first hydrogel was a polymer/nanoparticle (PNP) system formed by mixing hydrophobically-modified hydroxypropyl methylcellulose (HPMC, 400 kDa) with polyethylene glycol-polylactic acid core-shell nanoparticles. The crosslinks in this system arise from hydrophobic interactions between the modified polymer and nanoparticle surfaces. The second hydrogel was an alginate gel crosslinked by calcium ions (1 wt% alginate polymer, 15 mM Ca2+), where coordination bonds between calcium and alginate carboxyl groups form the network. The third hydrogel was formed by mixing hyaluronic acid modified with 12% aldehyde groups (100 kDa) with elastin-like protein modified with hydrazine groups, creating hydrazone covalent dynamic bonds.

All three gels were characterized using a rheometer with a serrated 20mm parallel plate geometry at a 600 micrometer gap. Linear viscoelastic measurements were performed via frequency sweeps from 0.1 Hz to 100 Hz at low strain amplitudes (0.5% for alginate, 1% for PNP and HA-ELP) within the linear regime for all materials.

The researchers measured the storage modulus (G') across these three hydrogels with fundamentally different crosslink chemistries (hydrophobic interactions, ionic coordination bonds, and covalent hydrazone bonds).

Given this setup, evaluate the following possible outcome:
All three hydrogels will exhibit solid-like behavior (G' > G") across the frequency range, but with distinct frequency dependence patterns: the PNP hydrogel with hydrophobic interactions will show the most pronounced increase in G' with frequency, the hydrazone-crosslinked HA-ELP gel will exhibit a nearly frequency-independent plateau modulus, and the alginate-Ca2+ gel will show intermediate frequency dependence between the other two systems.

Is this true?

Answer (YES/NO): YES